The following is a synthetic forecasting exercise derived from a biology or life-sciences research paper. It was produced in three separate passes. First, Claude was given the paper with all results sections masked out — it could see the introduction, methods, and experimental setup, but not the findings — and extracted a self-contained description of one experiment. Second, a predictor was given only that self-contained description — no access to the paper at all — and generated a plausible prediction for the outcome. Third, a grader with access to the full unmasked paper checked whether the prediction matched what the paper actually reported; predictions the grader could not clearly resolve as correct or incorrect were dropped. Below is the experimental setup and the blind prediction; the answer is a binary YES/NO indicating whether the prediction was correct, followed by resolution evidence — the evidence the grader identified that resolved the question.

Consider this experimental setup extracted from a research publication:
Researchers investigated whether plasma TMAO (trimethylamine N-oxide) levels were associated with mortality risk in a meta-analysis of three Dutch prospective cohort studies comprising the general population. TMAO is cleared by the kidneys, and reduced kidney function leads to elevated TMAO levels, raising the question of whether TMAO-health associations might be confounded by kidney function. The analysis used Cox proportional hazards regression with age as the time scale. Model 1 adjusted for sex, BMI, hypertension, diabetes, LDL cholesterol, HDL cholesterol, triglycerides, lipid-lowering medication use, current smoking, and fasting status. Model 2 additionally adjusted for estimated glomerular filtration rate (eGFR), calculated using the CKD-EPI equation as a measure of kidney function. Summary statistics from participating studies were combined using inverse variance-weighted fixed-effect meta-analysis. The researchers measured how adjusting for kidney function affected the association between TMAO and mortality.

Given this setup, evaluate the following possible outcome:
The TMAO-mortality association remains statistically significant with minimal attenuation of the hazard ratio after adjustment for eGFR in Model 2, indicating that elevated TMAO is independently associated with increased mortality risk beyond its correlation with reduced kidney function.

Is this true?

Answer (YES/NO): NO